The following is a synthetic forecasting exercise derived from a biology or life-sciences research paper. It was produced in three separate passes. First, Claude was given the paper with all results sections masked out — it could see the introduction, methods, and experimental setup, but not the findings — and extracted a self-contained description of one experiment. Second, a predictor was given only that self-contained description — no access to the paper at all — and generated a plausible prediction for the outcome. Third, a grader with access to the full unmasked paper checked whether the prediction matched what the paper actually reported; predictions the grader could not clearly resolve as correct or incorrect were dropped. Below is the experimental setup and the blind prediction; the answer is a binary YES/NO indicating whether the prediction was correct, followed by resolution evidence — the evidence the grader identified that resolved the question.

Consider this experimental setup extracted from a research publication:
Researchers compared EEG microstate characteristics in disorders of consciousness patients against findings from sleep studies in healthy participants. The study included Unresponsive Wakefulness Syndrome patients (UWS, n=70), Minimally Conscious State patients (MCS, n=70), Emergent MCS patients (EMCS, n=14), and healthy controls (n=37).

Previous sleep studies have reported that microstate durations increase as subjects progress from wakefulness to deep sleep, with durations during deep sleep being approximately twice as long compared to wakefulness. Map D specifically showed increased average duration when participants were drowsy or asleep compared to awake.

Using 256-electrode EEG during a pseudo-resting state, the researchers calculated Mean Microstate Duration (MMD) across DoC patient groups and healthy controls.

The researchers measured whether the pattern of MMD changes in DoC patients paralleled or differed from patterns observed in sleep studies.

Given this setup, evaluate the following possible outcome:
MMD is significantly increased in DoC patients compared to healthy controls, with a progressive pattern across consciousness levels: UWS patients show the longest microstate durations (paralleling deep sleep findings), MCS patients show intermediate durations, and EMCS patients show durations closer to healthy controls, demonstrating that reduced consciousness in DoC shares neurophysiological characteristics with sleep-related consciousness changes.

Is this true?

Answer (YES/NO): YES